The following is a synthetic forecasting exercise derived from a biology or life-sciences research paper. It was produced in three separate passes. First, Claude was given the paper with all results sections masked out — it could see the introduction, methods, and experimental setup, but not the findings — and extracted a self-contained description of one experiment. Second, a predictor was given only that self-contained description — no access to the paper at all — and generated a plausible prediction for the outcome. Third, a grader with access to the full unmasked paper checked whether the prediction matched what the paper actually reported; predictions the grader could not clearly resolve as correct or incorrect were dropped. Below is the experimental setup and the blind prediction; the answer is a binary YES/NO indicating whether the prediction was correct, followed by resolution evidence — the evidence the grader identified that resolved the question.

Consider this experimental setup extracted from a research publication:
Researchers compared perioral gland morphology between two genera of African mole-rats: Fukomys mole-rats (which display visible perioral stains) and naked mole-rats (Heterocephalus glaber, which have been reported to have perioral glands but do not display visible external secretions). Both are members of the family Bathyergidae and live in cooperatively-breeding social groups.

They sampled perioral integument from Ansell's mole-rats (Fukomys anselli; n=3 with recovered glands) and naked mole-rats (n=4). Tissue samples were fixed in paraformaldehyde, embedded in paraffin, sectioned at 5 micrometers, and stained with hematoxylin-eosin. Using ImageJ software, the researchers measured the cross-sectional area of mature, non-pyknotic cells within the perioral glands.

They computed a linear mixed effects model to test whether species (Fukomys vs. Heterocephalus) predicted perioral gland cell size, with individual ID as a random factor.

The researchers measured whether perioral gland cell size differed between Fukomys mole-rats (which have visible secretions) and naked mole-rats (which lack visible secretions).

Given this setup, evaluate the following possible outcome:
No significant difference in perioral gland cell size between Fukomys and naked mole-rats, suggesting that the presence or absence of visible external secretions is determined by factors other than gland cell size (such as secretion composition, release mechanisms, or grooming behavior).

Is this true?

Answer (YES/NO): YES